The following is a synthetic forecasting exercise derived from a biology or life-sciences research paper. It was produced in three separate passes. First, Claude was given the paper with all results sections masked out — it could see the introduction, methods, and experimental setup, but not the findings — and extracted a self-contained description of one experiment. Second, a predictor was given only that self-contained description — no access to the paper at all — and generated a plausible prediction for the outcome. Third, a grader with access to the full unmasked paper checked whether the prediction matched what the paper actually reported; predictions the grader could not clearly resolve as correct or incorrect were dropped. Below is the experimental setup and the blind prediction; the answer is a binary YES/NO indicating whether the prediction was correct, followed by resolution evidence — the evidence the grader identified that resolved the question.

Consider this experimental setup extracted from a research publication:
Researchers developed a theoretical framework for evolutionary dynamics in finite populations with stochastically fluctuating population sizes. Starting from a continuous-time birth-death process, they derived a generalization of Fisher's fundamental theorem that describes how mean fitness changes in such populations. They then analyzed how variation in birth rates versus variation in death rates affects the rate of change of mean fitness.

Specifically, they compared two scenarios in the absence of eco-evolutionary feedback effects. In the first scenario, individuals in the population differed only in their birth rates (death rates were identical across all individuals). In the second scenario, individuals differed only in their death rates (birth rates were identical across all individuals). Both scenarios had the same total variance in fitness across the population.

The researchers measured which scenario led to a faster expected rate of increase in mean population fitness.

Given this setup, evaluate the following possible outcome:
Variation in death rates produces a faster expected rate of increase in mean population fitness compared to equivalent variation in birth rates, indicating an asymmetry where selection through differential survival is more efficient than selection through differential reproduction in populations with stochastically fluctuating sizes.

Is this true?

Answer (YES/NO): YES